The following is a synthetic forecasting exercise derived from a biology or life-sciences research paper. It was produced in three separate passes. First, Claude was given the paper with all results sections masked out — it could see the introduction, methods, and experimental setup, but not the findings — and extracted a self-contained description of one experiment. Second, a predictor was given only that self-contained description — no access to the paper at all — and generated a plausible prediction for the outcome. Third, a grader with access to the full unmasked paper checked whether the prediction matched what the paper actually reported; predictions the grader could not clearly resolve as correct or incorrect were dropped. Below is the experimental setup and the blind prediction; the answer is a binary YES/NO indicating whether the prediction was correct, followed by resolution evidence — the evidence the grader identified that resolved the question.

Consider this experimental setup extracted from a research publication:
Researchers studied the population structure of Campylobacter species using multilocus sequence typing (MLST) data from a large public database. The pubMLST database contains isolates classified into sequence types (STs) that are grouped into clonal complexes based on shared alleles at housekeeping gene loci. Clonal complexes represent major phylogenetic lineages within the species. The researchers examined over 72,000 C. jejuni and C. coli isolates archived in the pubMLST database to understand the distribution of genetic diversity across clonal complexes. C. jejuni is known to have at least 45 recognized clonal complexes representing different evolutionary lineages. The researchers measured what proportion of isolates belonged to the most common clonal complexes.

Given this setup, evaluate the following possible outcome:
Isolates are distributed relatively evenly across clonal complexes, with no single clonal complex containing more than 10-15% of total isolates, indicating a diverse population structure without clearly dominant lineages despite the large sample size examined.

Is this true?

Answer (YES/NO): NO